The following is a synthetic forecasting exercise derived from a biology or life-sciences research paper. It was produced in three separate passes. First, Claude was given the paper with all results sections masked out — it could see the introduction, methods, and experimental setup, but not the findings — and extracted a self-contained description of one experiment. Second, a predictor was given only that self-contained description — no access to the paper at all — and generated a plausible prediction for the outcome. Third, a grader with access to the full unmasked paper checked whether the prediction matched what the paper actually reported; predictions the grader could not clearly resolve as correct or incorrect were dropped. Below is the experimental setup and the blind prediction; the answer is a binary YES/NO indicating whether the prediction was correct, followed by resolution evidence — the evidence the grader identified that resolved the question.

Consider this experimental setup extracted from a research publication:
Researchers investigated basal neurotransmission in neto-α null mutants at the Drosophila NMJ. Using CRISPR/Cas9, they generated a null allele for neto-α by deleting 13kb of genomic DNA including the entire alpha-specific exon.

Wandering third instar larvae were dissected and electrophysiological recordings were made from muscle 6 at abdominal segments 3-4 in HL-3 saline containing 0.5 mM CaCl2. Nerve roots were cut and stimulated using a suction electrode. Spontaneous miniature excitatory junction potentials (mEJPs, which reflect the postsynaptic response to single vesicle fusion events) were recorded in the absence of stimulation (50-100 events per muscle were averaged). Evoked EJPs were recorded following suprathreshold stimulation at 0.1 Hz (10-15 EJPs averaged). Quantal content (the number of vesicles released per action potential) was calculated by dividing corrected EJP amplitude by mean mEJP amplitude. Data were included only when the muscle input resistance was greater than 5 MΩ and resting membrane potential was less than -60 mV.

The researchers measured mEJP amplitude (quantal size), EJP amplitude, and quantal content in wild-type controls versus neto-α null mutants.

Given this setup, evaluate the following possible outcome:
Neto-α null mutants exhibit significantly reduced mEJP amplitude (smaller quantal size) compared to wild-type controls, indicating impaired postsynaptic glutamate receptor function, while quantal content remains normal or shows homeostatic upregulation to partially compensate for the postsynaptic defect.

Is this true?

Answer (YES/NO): NO